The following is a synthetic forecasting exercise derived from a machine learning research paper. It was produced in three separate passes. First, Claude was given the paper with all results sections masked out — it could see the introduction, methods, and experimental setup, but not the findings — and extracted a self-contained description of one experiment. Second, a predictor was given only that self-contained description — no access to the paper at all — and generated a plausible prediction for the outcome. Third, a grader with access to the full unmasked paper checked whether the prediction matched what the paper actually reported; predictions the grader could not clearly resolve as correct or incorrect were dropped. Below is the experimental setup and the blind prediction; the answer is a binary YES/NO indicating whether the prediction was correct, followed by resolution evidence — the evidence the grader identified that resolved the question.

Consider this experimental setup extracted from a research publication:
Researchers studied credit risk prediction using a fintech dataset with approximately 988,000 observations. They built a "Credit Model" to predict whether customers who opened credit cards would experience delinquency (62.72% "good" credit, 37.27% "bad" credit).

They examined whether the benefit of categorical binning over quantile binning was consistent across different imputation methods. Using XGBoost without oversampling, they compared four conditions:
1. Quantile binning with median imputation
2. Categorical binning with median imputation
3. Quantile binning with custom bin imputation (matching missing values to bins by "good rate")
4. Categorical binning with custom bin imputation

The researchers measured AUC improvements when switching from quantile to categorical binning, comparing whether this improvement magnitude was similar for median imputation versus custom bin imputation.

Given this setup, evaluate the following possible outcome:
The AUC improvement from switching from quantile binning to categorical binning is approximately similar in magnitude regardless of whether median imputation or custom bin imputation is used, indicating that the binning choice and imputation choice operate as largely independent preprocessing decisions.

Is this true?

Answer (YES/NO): YES